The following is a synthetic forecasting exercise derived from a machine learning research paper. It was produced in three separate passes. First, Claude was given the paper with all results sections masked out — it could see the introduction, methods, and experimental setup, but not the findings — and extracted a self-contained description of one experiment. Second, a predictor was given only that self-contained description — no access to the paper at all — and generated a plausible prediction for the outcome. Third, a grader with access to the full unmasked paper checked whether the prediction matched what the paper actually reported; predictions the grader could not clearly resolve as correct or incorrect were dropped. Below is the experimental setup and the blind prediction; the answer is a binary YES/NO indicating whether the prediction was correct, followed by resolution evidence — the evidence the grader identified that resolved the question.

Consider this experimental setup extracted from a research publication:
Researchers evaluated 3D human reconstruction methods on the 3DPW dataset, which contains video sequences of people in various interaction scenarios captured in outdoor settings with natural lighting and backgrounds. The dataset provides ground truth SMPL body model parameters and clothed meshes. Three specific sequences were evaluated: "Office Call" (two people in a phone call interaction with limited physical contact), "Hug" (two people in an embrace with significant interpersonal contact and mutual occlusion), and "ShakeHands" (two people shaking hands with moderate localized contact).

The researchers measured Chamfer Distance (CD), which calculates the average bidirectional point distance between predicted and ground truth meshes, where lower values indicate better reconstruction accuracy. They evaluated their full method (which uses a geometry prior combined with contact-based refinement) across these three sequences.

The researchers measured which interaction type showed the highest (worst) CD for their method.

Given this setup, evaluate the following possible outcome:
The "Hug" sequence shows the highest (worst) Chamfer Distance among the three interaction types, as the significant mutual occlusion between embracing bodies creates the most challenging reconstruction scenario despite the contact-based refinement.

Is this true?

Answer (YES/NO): YES